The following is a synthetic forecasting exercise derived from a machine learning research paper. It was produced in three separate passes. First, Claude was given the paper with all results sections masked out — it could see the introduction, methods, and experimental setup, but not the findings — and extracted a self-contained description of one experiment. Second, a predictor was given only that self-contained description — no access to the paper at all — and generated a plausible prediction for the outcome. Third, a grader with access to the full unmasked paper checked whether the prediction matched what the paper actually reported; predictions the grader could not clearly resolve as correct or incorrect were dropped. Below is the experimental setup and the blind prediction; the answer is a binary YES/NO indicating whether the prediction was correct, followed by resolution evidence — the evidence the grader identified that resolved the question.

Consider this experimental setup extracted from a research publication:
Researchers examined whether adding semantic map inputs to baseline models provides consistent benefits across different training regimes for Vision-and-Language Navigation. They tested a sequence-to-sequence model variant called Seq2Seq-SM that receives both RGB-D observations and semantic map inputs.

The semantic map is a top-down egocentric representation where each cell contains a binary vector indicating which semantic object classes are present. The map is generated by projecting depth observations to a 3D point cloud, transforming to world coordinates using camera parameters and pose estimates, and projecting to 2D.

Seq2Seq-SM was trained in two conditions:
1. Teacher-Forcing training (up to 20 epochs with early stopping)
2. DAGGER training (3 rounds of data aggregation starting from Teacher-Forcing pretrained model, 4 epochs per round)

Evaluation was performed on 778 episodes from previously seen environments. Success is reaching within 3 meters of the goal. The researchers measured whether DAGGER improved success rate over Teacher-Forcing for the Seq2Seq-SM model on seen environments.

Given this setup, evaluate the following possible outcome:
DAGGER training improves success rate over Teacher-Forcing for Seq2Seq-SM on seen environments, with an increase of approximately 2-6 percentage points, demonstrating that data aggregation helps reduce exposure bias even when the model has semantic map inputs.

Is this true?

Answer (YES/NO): YES